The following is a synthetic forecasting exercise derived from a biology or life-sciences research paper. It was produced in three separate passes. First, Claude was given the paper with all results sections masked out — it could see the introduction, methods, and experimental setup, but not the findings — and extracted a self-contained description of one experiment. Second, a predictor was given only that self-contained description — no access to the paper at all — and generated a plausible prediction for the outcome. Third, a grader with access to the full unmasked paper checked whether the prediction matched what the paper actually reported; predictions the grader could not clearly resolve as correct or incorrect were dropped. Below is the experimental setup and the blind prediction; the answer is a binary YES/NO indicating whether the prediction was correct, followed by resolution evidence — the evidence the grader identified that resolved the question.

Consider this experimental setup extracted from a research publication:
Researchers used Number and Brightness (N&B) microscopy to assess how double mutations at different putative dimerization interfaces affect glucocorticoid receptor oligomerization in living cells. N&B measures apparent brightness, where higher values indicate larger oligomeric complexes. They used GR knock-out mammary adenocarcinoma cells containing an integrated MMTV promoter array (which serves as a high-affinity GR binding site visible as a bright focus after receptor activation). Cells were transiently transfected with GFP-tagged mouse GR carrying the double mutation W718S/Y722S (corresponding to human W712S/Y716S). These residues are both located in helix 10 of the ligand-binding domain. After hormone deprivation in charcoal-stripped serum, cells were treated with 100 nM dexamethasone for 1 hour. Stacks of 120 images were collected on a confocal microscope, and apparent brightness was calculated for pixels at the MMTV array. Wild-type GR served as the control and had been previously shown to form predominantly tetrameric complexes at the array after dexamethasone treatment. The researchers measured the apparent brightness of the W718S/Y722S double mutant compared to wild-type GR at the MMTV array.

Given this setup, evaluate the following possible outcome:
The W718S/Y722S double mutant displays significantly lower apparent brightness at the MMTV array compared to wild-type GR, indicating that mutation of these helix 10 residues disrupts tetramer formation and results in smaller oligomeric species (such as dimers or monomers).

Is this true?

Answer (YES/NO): YES